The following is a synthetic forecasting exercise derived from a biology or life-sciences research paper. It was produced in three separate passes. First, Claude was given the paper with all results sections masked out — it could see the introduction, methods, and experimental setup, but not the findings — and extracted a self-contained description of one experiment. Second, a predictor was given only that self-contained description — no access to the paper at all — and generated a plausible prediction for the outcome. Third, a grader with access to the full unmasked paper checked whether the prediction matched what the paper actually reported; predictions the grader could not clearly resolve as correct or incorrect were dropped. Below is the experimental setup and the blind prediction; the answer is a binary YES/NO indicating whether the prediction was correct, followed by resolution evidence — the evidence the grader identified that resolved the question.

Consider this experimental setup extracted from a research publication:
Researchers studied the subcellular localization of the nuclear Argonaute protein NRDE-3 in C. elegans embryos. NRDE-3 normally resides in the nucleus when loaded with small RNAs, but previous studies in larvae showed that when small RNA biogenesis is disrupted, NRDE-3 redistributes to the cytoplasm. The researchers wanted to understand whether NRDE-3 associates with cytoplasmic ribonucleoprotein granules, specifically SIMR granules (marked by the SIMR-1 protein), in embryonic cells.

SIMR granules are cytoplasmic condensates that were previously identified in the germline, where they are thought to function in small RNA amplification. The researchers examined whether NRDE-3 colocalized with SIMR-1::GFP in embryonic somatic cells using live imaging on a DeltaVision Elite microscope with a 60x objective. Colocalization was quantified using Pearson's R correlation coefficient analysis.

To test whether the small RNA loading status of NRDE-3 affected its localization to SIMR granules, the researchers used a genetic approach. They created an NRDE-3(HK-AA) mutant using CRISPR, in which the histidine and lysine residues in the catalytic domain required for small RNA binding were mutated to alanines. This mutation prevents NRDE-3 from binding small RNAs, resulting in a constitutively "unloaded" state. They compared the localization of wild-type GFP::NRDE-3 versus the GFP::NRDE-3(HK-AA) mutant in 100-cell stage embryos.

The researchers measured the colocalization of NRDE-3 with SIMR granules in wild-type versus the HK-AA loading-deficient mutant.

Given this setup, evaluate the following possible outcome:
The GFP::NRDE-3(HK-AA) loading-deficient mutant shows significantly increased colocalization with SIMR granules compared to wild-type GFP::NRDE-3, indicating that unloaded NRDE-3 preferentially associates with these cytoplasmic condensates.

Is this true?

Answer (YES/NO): YES